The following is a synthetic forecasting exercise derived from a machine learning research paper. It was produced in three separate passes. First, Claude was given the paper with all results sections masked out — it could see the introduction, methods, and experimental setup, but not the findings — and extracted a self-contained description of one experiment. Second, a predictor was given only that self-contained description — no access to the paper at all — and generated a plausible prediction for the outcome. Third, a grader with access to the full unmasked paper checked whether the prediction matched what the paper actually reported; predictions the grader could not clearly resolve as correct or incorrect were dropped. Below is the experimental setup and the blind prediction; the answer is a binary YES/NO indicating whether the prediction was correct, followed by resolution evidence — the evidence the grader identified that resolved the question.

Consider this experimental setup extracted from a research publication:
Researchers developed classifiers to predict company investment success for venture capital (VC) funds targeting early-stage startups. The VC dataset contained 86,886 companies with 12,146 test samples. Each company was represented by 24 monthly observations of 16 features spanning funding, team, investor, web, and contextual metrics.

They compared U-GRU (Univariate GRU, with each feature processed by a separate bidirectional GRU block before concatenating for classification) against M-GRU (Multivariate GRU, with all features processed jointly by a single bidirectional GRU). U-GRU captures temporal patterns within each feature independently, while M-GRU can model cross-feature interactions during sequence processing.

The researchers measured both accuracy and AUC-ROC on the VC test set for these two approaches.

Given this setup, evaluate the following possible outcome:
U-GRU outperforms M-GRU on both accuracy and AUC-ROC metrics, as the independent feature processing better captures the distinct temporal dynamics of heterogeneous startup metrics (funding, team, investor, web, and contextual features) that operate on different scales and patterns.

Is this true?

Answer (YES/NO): NO